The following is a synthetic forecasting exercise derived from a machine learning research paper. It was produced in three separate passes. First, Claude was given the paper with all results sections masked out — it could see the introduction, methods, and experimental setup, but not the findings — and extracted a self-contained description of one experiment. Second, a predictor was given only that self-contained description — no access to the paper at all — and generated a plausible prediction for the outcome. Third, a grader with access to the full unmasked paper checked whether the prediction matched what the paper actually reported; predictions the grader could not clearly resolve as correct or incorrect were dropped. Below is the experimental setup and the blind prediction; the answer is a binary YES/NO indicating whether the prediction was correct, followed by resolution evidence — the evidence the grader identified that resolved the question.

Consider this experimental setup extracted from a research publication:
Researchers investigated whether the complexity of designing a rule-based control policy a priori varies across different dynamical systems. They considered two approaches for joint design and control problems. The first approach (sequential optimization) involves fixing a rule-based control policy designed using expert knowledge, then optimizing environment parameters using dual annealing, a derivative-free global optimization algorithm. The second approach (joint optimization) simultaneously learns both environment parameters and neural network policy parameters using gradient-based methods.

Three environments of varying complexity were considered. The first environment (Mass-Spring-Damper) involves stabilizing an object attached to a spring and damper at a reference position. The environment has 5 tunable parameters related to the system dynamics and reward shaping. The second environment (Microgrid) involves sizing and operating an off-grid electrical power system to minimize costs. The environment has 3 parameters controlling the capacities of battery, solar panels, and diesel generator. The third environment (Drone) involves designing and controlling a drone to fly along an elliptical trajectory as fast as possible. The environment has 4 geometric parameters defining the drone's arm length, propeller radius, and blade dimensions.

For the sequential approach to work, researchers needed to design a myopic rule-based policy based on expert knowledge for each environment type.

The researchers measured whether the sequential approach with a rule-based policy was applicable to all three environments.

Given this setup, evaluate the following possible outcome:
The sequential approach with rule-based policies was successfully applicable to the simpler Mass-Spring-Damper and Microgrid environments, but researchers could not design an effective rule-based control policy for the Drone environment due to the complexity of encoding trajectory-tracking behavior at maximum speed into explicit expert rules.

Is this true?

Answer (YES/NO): YES